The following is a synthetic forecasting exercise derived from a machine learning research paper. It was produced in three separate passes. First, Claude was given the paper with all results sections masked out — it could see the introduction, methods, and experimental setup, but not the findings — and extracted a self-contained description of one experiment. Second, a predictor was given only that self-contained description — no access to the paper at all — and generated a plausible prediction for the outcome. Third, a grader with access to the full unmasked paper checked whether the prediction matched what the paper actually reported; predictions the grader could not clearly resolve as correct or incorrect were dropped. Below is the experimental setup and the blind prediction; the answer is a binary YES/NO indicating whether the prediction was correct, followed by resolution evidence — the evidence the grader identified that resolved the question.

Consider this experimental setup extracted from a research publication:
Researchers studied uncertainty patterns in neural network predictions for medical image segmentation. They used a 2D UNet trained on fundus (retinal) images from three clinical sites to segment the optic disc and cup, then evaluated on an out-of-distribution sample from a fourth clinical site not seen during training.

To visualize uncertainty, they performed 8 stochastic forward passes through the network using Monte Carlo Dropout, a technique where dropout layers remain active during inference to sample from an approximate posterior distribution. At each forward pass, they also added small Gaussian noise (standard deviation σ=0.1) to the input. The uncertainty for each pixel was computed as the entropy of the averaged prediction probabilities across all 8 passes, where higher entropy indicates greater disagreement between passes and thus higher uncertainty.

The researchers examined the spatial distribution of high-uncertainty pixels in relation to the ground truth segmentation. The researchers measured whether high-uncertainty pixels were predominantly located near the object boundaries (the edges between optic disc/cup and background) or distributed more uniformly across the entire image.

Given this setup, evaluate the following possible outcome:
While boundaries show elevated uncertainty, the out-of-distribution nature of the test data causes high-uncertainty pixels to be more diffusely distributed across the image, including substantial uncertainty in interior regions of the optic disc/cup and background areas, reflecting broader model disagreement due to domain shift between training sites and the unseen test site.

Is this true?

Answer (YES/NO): NO